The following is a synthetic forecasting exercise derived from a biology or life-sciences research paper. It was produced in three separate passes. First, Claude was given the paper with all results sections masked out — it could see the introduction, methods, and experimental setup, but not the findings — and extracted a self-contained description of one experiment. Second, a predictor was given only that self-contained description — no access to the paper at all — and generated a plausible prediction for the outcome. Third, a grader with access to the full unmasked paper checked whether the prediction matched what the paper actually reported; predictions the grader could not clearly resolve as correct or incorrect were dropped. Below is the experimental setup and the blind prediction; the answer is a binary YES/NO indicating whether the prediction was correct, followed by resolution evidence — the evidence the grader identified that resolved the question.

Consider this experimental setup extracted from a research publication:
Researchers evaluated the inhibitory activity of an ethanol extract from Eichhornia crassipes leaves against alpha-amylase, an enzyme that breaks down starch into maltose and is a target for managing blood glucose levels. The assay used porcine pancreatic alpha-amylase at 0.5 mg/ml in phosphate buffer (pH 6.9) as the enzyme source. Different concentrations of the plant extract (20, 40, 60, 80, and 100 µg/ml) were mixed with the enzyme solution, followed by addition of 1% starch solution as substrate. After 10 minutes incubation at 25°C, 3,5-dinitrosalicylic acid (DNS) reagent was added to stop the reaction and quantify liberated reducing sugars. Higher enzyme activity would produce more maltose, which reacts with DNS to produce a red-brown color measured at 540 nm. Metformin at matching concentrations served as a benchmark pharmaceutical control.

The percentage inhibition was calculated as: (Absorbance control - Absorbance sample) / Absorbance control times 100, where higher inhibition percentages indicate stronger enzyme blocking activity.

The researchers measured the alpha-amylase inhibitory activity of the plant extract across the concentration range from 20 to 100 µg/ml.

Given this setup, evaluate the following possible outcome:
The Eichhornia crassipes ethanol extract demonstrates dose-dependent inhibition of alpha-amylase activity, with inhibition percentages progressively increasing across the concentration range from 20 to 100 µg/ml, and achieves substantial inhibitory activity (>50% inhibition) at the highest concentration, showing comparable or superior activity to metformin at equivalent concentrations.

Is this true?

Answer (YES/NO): NO